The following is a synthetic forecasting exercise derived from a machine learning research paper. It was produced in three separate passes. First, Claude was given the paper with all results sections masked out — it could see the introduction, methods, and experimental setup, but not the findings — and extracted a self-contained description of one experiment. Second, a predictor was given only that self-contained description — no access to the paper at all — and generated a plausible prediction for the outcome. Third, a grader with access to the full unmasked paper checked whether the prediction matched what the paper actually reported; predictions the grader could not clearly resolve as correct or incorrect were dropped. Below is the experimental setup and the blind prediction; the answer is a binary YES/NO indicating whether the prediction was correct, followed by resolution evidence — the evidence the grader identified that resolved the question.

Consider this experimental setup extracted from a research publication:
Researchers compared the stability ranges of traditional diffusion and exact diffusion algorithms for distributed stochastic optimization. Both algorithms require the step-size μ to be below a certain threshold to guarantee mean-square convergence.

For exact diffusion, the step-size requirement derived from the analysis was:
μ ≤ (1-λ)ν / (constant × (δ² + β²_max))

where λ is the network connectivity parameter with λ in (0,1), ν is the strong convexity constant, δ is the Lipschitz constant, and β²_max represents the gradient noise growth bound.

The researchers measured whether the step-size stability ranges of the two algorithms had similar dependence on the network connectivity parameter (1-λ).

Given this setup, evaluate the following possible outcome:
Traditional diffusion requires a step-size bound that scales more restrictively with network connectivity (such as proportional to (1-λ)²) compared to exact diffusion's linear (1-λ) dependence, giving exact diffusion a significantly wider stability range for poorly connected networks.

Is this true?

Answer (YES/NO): NO